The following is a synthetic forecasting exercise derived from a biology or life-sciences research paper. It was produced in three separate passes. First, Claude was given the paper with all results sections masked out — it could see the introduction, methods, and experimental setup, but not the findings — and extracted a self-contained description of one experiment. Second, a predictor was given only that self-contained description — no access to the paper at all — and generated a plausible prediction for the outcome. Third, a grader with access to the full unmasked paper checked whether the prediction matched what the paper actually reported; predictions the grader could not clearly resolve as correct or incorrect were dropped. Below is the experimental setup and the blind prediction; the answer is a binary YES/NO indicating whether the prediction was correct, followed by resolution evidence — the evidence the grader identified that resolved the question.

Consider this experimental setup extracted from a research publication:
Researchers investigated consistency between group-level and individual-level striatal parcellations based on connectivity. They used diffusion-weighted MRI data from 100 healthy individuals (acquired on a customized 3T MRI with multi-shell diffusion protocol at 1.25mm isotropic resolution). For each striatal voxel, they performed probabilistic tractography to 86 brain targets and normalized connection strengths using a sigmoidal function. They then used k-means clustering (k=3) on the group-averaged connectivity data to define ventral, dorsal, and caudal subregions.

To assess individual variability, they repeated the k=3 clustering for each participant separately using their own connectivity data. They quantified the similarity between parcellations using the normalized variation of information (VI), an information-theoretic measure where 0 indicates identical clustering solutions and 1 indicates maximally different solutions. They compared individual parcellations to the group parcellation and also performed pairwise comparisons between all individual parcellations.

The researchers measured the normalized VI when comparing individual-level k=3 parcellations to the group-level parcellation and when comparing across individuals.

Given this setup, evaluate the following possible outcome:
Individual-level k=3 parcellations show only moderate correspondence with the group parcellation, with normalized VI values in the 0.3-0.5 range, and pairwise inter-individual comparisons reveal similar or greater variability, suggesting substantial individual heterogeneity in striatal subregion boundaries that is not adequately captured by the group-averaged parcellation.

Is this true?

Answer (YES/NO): NO